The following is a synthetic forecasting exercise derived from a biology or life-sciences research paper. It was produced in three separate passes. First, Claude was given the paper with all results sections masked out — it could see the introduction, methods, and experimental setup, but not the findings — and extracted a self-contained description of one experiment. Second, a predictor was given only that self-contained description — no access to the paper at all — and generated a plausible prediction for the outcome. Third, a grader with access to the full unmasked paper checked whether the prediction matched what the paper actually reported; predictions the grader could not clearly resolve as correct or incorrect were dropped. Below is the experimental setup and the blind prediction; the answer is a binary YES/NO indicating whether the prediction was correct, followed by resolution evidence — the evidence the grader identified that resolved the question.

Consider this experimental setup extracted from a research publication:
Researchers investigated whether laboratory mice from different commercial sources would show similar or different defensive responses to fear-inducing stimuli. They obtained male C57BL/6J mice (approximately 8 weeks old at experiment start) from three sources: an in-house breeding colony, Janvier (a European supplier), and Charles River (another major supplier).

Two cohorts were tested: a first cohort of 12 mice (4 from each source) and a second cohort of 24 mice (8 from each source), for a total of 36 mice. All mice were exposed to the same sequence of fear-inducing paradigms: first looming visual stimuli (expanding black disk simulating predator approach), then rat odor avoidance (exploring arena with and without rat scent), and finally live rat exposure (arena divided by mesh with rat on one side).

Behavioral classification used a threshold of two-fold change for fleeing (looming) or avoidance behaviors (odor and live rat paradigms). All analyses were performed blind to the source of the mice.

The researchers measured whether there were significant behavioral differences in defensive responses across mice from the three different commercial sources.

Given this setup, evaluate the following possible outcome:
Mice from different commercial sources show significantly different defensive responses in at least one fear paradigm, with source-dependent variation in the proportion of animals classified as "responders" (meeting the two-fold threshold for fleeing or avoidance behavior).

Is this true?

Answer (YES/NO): NO